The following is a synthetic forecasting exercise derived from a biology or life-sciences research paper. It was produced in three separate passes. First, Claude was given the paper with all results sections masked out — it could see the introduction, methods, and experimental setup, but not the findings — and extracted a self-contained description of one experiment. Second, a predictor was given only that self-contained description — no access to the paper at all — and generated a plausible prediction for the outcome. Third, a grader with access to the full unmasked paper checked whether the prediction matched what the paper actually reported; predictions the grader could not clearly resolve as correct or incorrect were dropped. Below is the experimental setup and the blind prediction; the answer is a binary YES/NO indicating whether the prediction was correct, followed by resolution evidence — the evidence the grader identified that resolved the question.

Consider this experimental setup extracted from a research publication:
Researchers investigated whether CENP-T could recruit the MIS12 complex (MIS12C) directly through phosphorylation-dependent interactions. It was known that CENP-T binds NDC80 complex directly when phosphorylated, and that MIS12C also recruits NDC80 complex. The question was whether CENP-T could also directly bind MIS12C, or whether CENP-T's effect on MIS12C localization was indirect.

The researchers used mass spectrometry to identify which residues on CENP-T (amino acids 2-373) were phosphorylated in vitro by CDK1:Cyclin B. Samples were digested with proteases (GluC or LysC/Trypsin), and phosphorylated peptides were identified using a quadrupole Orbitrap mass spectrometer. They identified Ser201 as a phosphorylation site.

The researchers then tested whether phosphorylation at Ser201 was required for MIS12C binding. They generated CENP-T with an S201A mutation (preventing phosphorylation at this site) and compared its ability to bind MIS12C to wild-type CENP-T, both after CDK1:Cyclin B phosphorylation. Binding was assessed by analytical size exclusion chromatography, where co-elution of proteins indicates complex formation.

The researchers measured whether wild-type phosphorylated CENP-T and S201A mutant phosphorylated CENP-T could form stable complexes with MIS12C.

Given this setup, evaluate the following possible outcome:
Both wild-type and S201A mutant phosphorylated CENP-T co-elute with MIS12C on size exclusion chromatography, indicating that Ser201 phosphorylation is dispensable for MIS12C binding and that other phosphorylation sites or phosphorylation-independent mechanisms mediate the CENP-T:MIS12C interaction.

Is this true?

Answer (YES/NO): NO